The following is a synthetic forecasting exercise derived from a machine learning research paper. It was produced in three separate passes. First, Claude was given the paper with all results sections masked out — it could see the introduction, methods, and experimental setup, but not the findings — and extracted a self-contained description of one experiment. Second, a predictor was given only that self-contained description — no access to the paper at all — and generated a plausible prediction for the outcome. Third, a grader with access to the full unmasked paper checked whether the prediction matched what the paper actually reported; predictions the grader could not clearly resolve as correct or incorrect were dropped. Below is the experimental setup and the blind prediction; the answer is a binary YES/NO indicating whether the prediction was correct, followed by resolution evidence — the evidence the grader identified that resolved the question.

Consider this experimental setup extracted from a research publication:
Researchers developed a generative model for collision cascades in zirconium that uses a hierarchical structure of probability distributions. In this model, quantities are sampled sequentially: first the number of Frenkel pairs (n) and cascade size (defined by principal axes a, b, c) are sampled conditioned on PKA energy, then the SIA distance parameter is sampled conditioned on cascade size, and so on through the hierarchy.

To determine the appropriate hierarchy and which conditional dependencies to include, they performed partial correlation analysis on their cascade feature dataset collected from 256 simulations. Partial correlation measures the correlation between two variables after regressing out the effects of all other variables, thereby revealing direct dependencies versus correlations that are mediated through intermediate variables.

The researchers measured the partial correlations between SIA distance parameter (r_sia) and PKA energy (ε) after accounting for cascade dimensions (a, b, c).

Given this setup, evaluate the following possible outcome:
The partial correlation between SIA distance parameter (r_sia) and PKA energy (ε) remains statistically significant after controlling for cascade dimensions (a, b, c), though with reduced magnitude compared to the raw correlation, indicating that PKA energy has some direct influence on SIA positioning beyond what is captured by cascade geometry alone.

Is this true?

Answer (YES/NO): NO